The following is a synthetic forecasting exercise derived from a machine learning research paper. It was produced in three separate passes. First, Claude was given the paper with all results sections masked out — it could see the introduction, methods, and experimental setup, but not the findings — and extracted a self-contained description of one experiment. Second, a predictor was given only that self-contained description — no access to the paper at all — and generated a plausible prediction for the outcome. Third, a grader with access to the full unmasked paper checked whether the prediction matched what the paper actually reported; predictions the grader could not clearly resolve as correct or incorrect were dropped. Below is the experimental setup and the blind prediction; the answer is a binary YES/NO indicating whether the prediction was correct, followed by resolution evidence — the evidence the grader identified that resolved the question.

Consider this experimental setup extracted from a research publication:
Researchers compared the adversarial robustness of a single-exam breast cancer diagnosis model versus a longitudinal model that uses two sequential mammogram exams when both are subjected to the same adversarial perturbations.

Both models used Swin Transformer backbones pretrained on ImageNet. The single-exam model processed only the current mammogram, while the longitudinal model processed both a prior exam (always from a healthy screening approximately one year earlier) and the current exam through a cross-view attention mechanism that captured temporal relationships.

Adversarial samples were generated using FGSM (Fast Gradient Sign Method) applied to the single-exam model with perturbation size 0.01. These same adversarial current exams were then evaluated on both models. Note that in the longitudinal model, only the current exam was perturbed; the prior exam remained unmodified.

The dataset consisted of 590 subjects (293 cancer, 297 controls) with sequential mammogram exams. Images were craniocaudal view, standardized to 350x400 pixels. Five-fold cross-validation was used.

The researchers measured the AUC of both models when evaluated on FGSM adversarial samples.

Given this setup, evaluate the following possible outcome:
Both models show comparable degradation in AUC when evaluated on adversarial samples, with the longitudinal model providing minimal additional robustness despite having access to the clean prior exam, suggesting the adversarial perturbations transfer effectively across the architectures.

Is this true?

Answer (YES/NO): NO